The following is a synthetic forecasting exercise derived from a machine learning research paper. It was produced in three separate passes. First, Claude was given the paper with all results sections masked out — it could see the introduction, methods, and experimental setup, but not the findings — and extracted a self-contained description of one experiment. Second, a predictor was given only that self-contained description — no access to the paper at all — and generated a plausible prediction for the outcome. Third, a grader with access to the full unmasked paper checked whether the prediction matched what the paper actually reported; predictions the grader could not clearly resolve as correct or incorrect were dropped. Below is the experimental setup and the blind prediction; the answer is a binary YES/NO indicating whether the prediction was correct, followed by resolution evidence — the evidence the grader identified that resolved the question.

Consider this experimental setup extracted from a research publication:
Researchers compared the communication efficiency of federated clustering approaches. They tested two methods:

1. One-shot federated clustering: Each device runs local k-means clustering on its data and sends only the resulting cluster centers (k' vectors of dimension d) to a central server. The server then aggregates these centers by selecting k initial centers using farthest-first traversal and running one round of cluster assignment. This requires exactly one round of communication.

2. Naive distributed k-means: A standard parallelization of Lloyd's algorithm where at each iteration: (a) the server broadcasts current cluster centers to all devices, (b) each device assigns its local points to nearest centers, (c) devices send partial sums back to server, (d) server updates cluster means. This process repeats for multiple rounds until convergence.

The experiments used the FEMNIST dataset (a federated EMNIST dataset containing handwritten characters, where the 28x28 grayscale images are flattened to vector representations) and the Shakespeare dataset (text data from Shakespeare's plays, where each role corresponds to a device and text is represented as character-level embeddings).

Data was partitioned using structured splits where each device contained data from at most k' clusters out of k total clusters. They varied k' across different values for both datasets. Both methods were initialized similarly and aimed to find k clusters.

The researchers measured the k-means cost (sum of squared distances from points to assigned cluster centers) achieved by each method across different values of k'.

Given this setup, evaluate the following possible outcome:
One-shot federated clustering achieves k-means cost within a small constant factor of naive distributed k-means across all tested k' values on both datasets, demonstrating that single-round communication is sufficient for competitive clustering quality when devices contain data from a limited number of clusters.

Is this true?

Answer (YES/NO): YES